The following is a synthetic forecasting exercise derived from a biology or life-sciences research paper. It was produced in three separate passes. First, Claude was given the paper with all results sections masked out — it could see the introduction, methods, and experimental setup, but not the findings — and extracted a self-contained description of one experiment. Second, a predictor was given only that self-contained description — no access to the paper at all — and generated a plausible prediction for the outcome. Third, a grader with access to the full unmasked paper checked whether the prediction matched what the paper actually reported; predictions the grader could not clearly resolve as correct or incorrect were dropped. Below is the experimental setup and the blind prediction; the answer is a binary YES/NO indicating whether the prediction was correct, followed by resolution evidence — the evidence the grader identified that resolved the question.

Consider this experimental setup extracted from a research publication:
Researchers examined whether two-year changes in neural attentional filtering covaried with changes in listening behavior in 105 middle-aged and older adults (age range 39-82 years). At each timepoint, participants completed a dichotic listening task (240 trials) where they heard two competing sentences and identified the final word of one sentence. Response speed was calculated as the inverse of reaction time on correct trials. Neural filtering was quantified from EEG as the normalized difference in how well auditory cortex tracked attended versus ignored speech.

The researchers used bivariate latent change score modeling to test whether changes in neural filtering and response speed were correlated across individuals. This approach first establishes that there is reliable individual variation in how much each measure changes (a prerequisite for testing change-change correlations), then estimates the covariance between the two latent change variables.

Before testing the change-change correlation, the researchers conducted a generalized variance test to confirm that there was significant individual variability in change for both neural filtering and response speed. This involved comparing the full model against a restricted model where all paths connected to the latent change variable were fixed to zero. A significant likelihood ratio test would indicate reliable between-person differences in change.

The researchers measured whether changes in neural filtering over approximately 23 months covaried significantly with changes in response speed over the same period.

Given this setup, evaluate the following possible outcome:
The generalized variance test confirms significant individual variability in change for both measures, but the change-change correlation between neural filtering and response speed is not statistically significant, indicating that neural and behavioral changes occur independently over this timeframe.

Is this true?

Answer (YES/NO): YES